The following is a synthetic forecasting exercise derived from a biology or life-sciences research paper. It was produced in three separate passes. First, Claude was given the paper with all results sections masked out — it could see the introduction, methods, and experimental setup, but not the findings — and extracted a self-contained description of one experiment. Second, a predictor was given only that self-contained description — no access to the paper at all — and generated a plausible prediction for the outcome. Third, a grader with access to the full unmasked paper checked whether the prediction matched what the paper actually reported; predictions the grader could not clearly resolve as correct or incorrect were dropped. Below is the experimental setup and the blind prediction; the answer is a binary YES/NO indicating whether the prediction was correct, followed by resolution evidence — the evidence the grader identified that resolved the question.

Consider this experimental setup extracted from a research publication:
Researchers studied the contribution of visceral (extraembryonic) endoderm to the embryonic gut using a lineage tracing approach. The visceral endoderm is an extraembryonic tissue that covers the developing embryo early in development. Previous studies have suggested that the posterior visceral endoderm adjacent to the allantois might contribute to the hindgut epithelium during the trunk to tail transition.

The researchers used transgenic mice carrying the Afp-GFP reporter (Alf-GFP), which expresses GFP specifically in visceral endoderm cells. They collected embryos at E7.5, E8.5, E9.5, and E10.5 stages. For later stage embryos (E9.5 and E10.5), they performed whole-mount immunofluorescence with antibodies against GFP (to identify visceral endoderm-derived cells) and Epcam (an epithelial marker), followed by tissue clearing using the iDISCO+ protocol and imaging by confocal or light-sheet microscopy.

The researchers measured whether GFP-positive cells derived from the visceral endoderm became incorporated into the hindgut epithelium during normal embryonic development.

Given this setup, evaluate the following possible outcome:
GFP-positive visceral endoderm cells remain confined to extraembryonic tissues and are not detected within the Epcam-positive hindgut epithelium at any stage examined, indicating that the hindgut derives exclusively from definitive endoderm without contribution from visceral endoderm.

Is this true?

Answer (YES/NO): NO